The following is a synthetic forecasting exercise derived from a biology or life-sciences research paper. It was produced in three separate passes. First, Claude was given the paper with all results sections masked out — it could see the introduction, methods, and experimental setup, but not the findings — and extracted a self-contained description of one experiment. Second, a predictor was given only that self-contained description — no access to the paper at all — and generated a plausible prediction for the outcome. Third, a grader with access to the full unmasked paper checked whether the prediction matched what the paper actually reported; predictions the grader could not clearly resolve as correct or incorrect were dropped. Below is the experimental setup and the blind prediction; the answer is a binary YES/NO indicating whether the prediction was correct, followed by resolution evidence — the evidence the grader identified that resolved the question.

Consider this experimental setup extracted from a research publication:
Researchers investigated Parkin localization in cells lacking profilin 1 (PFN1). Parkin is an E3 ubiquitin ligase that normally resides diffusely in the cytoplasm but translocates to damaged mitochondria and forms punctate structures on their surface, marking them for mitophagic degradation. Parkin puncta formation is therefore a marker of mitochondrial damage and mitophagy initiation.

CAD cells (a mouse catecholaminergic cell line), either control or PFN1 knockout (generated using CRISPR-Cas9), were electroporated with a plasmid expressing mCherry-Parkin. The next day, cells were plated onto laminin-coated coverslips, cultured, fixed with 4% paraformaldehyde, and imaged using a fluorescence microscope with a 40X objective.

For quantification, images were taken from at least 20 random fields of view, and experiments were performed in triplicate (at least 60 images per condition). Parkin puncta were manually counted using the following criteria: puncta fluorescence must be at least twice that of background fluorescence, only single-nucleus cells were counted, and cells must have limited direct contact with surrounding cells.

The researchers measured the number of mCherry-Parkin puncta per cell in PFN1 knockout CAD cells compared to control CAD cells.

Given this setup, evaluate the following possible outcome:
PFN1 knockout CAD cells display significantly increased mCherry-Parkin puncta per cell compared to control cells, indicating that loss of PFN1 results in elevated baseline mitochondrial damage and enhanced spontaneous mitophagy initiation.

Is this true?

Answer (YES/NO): YES